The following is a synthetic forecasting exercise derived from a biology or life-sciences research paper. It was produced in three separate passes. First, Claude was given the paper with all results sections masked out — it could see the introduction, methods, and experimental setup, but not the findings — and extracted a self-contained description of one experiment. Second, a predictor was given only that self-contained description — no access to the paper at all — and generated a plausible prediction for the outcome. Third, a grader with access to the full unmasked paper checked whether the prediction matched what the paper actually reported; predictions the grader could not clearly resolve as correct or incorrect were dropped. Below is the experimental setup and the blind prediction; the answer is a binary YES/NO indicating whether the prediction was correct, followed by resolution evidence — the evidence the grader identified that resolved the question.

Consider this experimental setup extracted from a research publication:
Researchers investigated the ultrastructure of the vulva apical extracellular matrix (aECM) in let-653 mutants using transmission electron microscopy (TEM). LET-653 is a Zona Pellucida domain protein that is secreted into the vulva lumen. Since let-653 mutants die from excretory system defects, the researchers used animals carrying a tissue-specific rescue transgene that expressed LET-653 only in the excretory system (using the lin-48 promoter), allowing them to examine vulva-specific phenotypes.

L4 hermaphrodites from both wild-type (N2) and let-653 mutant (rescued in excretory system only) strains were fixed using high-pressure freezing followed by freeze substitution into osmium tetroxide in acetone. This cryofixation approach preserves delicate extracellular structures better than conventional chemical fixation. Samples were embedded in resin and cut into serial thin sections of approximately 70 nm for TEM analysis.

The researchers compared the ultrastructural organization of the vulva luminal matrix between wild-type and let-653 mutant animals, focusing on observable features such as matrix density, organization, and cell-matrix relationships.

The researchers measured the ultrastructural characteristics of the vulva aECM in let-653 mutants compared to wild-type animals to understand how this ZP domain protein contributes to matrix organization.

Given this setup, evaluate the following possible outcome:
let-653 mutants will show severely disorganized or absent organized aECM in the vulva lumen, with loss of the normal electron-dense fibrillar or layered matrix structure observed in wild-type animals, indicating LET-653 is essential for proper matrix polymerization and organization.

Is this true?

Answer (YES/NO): YES